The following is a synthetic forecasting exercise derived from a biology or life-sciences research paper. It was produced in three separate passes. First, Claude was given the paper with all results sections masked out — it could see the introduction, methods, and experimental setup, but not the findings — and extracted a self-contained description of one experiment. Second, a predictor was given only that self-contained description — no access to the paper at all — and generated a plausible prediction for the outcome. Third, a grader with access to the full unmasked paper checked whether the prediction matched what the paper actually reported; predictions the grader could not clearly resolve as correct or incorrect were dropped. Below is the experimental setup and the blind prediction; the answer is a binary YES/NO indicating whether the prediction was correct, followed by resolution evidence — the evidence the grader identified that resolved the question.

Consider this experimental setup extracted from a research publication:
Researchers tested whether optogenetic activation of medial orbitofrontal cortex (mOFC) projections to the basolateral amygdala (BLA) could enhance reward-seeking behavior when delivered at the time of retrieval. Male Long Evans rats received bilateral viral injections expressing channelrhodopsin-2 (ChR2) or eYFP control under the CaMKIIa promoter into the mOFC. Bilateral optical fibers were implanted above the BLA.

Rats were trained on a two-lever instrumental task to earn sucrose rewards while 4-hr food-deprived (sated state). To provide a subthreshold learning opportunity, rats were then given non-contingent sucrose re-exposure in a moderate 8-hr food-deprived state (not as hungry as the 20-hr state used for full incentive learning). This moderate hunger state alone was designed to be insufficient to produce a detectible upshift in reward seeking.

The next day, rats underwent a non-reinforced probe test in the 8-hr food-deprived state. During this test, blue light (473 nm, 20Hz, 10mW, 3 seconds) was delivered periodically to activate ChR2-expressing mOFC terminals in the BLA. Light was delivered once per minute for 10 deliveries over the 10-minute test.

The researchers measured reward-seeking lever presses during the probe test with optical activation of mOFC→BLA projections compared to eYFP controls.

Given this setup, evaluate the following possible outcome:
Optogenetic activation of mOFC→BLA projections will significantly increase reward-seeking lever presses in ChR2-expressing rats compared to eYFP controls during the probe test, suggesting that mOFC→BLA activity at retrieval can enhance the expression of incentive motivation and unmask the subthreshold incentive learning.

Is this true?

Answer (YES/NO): YES